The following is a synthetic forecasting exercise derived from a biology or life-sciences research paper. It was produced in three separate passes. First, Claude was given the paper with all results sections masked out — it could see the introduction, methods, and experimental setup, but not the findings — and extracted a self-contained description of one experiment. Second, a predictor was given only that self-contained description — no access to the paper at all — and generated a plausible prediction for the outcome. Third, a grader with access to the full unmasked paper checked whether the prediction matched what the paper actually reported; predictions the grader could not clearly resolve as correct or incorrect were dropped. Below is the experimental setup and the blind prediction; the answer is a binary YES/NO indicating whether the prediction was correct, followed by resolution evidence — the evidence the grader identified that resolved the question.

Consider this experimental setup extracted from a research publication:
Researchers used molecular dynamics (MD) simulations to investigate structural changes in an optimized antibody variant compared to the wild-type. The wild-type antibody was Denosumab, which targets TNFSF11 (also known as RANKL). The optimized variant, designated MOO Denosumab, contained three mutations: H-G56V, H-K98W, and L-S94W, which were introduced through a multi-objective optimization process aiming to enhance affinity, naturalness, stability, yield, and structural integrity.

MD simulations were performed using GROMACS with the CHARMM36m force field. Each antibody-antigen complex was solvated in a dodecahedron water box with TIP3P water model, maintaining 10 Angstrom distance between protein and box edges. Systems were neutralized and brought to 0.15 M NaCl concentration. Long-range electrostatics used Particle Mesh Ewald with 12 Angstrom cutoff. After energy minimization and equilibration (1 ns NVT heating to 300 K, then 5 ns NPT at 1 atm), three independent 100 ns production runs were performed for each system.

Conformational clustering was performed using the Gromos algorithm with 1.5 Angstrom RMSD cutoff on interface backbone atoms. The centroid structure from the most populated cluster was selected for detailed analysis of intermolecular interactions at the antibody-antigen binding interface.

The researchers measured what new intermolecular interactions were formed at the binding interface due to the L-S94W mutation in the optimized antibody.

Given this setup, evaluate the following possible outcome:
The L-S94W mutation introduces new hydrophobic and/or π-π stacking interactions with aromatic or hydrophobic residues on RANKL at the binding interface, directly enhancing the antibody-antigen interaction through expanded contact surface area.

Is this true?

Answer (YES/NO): NO